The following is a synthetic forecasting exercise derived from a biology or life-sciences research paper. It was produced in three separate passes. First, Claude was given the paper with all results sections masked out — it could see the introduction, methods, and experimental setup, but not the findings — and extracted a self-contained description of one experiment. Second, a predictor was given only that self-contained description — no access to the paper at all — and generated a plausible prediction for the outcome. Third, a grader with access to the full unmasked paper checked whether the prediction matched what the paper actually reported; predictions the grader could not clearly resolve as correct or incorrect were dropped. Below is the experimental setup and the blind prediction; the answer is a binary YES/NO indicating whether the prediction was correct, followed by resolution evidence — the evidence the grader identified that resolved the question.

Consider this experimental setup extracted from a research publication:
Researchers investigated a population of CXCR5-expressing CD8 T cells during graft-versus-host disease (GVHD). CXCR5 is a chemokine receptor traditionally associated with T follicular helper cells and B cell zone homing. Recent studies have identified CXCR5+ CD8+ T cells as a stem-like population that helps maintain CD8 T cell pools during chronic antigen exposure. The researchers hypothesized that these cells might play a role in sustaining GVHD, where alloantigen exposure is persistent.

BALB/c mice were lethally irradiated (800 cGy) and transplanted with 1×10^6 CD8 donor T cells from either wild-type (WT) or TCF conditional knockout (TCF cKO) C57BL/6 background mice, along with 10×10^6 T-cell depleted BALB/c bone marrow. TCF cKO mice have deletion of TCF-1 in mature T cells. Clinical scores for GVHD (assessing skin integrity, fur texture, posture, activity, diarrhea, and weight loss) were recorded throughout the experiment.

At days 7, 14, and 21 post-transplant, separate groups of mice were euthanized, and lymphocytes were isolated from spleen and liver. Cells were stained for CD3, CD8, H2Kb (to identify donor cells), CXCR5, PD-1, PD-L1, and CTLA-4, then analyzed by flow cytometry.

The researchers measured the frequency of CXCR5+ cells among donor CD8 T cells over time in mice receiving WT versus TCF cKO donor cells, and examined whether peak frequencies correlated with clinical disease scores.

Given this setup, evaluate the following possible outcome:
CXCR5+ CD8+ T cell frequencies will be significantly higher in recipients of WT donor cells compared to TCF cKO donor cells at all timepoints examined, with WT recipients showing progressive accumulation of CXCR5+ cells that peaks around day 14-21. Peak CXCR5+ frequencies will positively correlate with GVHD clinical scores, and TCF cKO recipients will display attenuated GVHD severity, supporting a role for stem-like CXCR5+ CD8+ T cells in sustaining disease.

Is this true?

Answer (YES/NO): NO